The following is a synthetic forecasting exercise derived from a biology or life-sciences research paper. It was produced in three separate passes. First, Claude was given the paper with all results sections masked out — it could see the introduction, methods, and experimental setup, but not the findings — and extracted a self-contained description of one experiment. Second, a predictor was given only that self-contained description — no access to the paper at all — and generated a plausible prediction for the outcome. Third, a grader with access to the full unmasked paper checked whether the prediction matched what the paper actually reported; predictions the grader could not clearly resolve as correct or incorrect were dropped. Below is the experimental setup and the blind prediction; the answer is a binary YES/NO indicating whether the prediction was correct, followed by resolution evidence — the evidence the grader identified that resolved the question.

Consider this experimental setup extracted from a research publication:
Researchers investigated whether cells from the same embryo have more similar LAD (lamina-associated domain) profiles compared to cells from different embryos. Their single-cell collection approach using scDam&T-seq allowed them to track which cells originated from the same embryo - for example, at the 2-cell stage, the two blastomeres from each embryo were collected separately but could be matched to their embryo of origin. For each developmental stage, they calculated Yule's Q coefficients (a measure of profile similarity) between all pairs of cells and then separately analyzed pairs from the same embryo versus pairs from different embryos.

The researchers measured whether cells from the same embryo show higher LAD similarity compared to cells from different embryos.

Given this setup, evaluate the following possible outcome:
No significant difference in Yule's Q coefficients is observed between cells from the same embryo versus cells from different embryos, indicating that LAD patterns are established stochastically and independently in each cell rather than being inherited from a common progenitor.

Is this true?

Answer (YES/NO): NO